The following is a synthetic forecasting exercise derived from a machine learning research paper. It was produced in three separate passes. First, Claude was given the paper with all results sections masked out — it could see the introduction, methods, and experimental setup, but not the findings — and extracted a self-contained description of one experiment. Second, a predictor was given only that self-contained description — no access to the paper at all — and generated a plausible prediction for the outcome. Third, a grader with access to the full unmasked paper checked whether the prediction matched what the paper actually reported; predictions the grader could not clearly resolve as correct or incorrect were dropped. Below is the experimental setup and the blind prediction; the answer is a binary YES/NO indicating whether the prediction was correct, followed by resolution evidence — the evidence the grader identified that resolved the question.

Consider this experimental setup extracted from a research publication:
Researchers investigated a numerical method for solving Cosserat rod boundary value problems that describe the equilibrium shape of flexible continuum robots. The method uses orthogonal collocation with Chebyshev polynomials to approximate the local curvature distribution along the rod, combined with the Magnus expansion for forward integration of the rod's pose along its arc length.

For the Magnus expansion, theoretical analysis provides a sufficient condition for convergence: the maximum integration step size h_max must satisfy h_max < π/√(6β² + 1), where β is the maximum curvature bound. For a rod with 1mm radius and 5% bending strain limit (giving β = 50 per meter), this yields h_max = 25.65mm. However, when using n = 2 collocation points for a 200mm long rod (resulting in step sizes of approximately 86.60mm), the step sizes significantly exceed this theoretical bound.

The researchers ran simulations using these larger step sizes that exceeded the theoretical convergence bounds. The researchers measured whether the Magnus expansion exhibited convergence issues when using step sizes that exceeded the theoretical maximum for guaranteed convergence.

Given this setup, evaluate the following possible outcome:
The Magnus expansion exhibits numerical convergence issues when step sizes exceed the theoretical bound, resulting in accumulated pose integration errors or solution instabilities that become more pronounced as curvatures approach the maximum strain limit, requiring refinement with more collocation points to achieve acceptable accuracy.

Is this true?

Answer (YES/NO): NO